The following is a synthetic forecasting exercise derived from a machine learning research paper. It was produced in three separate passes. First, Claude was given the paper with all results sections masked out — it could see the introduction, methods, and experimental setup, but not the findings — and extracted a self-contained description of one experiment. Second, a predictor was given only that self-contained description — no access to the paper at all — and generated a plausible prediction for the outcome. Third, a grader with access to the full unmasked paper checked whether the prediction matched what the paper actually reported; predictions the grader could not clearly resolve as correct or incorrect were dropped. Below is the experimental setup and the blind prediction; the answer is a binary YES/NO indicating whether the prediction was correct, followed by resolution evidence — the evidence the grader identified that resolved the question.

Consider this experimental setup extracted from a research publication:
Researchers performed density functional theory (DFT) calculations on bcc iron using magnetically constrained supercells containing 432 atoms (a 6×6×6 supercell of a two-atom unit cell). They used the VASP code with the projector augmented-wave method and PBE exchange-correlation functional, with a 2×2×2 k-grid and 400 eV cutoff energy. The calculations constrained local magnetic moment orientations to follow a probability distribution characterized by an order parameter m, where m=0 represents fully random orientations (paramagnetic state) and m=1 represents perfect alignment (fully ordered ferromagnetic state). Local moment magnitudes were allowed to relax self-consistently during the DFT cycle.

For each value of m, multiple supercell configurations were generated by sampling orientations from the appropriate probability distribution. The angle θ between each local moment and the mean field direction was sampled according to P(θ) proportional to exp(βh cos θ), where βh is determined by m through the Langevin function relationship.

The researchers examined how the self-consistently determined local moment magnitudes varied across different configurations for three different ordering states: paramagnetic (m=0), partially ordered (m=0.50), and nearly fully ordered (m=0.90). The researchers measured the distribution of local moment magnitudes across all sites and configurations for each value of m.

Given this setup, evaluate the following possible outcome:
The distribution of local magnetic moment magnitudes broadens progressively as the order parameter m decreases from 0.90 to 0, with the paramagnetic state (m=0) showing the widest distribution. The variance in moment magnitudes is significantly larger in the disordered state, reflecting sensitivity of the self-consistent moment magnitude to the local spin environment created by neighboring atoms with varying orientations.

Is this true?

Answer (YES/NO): YES